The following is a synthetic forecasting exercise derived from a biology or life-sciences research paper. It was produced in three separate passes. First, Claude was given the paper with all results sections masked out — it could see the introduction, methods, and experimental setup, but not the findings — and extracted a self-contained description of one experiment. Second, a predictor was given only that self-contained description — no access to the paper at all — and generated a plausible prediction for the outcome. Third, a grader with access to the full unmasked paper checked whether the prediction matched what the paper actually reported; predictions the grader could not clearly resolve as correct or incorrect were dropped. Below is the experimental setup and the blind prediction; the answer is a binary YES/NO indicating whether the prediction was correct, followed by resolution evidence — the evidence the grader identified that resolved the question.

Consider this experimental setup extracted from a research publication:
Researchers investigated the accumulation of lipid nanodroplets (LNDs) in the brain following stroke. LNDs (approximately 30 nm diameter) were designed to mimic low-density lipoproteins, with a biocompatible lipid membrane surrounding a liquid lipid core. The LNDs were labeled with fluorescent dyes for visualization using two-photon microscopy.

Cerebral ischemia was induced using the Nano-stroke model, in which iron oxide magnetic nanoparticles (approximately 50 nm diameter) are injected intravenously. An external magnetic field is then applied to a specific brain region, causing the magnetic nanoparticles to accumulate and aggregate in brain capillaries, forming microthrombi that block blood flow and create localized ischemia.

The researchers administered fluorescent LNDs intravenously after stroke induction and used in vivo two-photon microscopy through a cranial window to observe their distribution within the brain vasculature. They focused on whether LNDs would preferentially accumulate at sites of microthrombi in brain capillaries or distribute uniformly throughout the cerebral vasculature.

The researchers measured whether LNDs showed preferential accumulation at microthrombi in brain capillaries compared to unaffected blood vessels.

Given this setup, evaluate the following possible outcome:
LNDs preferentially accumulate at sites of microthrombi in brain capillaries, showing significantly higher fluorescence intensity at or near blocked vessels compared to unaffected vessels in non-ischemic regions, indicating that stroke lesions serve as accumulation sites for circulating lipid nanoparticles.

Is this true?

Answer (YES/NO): YES